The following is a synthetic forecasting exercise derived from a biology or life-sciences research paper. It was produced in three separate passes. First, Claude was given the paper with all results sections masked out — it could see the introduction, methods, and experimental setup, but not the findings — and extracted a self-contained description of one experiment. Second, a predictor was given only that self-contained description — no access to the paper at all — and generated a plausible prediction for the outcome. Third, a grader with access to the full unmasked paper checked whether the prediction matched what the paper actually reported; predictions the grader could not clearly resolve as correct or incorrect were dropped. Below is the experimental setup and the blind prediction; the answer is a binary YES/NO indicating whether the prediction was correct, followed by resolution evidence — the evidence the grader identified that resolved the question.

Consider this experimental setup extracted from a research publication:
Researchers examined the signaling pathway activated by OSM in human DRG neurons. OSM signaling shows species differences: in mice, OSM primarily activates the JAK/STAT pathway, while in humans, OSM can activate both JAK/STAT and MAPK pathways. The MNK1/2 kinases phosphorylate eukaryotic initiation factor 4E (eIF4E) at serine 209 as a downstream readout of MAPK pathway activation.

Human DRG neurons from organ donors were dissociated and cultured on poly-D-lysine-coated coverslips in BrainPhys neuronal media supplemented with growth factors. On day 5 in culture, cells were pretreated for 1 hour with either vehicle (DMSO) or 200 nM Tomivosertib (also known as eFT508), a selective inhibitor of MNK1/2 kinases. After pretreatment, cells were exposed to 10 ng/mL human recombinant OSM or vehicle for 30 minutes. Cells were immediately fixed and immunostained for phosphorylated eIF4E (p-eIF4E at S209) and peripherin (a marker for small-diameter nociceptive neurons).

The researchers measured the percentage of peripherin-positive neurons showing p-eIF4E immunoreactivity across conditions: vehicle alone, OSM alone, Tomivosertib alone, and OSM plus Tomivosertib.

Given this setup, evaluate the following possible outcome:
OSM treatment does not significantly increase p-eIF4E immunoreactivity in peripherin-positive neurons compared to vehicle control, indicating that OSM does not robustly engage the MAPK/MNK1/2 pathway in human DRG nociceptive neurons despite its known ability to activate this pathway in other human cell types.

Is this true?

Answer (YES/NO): NO